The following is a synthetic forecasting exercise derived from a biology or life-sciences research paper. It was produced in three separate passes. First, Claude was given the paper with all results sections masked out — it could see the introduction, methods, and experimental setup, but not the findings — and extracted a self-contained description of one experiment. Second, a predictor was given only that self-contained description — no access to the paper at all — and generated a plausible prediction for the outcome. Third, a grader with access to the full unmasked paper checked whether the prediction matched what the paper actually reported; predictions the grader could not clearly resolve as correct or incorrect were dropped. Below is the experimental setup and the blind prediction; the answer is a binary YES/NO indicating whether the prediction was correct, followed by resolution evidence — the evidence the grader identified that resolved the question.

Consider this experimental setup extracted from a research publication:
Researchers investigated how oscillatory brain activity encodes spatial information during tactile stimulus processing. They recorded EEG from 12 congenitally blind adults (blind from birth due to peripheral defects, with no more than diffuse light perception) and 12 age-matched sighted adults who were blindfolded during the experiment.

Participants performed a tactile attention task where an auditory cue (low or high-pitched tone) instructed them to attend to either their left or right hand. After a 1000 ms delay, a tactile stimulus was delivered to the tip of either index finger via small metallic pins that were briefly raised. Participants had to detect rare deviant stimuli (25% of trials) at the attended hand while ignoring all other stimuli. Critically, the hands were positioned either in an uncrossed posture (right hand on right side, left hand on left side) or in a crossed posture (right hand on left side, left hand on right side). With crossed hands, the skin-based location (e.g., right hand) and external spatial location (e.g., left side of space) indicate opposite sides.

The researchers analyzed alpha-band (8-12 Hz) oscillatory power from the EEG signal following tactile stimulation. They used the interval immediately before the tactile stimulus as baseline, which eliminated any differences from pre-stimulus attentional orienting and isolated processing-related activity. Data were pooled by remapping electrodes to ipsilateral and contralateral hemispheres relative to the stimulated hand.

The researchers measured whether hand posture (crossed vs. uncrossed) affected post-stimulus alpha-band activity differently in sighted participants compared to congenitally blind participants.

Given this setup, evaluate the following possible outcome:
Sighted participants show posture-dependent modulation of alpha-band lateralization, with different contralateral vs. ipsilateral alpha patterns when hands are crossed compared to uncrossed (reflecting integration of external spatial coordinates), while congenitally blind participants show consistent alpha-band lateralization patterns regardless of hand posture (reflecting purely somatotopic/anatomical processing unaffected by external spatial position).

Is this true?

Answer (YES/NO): YES